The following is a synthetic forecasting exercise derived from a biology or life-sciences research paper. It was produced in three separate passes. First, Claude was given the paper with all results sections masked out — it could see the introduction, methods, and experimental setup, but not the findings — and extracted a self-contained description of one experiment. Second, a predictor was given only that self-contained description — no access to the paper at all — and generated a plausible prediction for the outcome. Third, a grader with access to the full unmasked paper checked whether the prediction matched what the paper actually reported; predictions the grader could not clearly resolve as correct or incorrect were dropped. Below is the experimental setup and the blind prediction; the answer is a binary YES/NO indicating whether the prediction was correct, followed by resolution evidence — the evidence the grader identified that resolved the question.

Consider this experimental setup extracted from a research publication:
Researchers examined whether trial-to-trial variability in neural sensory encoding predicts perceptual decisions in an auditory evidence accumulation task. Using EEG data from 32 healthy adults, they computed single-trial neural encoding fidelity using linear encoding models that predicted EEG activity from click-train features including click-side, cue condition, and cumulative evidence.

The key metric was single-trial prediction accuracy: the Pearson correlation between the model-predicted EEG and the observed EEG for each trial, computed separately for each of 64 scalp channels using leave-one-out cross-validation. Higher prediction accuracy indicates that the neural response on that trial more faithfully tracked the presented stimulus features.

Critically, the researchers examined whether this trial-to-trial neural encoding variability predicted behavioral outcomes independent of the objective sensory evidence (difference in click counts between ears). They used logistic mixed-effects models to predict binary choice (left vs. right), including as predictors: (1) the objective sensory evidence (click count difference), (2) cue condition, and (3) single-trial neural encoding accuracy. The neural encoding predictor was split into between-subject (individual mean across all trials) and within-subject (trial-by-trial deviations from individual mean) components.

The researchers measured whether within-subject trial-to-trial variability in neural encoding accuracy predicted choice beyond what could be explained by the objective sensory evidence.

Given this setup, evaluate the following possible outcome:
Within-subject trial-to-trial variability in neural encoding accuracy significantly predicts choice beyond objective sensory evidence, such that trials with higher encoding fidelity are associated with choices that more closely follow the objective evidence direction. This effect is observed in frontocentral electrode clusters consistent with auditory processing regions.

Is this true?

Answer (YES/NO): NO